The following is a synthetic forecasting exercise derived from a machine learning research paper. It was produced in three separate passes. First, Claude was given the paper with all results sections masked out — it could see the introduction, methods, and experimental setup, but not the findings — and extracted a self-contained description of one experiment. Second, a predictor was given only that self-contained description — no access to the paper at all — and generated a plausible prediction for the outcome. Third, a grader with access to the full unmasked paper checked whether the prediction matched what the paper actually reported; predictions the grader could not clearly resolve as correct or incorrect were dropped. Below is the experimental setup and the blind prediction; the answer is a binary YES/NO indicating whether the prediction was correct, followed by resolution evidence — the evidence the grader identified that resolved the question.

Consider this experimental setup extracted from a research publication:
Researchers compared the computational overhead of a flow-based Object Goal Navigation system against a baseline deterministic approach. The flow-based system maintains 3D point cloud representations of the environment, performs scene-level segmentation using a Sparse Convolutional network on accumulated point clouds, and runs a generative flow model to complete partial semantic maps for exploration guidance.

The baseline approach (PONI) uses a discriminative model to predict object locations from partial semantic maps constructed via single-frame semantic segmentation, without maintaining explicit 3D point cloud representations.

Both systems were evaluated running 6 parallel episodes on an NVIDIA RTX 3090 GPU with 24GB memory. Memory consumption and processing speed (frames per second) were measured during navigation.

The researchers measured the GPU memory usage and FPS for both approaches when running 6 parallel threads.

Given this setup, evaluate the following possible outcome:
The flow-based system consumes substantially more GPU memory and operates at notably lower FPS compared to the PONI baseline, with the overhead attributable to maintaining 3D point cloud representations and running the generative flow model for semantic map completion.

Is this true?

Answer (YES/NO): NO